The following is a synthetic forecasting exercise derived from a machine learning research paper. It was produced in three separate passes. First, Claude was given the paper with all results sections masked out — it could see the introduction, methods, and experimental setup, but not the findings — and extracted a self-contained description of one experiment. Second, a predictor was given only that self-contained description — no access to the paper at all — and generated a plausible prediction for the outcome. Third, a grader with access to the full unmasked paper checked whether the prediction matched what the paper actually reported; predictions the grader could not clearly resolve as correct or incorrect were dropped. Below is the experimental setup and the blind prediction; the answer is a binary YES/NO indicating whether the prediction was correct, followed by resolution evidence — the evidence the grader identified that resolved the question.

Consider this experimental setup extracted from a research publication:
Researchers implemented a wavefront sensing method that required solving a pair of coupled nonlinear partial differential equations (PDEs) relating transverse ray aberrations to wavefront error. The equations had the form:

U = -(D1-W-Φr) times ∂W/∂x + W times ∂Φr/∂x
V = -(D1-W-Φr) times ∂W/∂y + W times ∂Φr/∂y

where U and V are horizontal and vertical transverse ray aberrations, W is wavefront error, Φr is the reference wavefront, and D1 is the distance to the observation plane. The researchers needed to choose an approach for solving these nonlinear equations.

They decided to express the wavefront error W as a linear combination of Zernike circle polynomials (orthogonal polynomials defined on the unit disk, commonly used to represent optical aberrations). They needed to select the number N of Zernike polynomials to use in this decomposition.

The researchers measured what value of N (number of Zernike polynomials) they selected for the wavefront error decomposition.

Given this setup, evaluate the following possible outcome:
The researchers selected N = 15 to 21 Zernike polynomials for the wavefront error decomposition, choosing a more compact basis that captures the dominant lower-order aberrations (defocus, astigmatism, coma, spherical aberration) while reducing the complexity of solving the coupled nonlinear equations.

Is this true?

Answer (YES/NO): NO